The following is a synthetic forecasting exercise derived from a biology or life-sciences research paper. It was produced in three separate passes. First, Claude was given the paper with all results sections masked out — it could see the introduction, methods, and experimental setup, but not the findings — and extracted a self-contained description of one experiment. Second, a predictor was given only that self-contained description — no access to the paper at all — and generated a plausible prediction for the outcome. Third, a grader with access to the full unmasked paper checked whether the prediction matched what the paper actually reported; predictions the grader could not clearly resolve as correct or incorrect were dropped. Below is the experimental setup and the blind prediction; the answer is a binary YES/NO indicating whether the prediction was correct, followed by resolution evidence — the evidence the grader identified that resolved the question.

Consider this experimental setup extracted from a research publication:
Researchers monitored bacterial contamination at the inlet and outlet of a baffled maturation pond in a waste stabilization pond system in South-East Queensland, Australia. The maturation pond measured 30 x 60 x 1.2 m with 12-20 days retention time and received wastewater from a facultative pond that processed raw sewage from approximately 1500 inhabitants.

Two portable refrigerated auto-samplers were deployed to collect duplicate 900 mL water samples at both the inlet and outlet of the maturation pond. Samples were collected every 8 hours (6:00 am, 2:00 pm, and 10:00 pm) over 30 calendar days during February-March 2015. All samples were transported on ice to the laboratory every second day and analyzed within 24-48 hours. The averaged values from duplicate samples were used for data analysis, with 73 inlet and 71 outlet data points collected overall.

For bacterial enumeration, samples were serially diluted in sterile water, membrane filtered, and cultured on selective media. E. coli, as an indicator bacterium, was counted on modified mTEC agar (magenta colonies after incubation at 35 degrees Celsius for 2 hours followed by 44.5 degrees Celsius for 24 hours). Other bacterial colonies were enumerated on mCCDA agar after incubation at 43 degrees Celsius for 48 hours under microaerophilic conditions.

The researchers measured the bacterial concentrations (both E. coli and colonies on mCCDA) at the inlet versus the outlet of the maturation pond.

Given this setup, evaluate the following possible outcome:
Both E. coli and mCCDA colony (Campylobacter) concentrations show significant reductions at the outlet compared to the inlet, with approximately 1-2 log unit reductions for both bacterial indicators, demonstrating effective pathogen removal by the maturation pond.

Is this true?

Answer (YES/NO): NO